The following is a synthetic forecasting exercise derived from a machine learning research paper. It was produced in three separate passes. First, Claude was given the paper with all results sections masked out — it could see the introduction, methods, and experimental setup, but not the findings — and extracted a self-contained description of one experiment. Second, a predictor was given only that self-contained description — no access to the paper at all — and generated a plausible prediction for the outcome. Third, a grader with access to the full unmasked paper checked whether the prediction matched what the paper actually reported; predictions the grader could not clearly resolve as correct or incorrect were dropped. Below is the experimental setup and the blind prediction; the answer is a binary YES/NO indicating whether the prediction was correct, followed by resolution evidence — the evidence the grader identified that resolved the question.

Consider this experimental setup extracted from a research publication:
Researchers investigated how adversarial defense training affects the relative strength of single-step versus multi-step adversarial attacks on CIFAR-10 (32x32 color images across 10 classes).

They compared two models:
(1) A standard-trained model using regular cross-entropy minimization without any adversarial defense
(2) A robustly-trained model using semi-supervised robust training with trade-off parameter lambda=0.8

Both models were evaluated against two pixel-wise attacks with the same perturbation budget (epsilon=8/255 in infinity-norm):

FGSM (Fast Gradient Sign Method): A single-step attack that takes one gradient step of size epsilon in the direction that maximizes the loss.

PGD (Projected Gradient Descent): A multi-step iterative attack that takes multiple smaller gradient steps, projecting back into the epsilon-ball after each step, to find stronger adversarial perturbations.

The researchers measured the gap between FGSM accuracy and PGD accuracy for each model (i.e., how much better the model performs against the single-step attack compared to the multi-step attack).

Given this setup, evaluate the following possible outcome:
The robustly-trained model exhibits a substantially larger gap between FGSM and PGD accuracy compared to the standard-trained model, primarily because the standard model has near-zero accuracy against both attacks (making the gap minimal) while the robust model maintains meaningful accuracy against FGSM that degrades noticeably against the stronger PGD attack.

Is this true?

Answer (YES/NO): NO